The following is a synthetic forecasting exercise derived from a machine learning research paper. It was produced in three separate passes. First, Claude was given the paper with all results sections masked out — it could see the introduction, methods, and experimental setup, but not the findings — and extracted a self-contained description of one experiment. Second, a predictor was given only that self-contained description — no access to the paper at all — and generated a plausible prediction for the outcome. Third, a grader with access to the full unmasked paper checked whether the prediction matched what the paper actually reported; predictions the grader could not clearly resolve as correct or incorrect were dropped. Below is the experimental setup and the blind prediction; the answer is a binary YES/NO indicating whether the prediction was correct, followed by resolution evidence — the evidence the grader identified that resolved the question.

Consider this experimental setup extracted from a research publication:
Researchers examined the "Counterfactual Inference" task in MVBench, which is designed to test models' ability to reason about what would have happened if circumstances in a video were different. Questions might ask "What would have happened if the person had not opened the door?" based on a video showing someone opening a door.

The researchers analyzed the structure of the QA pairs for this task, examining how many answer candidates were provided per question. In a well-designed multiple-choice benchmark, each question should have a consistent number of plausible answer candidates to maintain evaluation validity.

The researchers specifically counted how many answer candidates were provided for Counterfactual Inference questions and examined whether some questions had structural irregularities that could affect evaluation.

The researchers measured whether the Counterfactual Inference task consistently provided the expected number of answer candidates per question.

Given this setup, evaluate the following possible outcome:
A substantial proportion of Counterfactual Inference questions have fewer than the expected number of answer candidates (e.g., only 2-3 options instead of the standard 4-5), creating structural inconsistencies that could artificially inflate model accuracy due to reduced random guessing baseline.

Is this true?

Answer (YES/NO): NO